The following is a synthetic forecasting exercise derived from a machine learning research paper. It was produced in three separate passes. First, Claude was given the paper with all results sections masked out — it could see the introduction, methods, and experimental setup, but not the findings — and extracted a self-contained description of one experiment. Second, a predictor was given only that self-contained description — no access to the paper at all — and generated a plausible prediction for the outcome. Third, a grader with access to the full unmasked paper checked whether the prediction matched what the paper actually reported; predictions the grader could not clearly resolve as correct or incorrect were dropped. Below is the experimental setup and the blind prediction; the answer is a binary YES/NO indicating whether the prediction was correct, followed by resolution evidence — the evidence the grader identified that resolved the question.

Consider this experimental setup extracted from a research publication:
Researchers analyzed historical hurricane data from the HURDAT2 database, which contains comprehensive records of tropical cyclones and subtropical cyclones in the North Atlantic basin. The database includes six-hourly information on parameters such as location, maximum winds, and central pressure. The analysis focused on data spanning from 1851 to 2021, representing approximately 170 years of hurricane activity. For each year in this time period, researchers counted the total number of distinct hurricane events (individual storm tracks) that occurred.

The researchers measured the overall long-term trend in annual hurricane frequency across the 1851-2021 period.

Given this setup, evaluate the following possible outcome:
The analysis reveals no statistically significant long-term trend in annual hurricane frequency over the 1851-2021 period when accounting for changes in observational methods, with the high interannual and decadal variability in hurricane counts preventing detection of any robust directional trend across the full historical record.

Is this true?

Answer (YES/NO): NO